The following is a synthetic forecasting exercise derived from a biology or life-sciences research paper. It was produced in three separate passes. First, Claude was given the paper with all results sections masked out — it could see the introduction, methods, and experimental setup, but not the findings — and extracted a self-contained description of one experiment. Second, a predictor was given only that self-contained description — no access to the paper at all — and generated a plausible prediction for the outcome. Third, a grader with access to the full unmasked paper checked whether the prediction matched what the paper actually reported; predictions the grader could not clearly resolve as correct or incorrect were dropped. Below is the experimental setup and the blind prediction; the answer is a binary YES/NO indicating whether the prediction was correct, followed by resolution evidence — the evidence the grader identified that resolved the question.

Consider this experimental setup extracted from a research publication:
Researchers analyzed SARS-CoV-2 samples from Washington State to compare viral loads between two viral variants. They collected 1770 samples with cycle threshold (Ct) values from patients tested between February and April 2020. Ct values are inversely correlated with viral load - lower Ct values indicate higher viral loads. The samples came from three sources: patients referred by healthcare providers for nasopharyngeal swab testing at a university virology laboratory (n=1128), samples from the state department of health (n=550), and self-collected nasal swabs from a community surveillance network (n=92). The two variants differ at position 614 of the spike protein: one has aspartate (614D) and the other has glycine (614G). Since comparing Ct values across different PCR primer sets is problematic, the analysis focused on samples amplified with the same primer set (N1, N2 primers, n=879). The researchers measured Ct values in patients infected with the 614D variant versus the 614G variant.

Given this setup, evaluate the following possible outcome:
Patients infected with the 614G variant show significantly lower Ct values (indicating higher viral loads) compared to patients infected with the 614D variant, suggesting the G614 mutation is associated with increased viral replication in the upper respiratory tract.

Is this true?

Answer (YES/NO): YES